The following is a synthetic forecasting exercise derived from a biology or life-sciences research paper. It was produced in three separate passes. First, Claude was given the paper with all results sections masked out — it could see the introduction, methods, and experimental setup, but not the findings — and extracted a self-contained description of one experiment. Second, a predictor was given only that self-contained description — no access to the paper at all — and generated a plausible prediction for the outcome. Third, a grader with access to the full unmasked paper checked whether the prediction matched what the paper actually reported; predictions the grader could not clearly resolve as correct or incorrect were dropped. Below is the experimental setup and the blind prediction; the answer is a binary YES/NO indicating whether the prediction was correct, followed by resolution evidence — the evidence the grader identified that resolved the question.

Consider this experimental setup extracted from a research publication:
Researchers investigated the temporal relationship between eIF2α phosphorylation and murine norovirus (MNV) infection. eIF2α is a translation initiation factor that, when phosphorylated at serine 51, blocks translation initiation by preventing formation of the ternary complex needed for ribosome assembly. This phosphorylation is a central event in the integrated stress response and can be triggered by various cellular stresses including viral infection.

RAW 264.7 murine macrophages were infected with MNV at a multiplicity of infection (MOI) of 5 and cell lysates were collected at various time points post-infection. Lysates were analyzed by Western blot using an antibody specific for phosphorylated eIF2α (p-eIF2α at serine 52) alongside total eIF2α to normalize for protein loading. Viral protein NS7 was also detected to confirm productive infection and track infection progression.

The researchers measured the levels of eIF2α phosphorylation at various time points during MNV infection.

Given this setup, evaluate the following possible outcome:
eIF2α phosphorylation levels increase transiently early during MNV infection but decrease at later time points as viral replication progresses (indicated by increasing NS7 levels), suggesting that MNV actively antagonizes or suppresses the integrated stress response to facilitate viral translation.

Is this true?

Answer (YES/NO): NO